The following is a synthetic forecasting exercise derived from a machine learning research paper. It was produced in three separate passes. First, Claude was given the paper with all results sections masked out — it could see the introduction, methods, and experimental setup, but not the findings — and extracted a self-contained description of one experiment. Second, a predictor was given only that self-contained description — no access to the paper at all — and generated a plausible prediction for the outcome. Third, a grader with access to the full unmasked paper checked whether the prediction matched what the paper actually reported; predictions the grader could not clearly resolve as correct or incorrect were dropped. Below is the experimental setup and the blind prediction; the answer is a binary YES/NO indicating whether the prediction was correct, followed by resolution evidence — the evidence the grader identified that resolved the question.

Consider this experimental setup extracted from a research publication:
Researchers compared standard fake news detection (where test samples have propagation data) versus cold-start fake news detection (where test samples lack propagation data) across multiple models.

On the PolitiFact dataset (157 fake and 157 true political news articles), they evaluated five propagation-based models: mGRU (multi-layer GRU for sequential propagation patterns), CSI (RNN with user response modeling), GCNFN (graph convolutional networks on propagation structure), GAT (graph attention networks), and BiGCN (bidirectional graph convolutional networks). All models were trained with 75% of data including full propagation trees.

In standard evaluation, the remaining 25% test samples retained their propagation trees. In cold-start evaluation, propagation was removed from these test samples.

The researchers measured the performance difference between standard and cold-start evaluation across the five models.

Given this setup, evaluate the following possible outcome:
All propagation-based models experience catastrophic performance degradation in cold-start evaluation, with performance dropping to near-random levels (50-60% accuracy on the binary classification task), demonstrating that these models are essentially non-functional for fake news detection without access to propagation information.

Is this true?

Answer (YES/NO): NO